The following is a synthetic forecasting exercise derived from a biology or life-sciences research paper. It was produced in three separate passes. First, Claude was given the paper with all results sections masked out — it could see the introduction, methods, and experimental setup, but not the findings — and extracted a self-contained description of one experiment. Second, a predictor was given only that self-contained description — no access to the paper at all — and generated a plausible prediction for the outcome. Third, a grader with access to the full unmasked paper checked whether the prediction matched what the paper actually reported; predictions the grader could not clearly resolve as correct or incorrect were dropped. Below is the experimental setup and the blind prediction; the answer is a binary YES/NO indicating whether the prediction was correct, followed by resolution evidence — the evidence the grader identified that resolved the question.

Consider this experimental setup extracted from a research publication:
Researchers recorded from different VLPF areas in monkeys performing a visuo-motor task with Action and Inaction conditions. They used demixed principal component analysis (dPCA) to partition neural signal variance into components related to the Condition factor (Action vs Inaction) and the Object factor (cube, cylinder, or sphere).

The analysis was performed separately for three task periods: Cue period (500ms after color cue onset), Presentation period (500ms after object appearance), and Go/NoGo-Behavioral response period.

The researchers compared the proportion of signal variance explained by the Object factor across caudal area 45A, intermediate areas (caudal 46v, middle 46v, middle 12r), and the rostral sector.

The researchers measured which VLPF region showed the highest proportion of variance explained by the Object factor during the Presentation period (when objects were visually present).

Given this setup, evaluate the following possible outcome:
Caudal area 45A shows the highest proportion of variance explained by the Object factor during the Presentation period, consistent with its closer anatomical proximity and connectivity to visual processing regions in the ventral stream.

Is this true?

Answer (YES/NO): NO